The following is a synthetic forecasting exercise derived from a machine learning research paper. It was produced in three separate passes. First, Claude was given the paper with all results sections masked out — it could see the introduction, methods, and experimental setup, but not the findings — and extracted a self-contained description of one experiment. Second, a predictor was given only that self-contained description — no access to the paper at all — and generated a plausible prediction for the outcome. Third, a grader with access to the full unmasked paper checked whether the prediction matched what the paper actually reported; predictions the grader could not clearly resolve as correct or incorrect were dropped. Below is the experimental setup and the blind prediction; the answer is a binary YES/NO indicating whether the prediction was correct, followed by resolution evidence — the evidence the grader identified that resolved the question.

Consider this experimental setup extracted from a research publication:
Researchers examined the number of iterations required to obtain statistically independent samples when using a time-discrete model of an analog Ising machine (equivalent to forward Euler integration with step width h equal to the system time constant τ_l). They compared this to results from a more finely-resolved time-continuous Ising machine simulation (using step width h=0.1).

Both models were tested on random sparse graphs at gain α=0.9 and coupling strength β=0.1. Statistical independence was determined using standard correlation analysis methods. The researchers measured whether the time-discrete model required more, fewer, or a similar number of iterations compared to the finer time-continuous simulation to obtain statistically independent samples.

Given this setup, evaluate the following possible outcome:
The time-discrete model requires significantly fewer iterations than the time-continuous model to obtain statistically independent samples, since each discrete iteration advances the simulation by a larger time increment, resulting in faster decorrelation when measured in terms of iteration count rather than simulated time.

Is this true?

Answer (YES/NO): NO